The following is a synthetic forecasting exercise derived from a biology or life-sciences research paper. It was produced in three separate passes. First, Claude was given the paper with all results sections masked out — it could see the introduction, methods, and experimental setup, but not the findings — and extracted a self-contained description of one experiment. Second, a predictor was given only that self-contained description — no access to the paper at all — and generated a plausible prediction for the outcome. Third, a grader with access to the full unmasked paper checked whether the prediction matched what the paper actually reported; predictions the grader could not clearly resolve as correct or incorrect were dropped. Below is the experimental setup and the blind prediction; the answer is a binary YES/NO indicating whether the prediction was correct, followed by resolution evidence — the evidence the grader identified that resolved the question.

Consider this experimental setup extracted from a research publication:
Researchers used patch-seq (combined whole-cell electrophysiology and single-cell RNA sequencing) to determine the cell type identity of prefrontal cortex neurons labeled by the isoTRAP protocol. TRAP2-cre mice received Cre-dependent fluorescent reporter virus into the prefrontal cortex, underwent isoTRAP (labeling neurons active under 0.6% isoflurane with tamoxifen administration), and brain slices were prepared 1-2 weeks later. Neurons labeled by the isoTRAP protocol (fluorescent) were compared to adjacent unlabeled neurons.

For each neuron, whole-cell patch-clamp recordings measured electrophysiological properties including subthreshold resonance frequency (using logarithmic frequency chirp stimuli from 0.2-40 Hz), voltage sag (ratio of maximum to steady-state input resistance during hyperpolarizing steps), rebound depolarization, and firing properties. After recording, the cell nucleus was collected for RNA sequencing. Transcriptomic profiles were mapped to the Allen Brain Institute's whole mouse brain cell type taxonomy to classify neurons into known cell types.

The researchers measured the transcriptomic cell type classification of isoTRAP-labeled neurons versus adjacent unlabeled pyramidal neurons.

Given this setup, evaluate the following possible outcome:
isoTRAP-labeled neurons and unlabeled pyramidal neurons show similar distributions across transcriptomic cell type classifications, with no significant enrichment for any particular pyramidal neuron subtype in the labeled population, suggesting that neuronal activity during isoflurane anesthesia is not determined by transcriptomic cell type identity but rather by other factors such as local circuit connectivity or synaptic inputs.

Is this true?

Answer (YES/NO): NO